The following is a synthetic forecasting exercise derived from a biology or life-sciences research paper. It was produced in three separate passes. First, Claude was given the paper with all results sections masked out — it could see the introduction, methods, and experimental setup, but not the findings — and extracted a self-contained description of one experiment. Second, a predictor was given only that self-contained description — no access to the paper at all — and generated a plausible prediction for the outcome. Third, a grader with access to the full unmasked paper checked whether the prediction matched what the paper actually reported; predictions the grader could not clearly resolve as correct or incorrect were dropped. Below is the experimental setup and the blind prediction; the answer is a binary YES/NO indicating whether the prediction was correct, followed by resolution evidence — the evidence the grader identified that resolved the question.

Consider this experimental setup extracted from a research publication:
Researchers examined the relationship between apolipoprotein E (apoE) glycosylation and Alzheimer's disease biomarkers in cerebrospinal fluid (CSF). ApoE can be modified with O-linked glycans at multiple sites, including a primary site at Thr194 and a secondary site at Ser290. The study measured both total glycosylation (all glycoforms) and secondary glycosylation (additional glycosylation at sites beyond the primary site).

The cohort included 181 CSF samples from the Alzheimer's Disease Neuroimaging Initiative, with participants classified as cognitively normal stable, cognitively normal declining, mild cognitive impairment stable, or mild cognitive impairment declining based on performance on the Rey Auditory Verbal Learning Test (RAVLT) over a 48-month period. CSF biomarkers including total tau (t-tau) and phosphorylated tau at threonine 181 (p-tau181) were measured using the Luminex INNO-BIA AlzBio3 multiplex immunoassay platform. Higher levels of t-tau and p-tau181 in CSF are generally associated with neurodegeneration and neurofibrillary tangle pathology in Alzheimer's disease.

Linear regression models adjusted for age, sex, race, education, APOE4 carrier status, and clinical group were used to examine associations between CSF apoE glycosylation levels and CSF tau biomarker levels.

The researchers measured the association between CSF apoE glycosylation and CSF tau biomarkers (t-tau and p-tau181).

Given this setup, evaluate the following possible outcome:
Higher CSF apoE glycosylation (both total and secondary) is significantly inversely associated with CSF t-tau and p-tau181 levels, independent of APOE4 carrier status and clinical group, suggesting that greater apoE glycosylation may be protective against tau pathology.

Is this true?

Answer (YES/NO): NO